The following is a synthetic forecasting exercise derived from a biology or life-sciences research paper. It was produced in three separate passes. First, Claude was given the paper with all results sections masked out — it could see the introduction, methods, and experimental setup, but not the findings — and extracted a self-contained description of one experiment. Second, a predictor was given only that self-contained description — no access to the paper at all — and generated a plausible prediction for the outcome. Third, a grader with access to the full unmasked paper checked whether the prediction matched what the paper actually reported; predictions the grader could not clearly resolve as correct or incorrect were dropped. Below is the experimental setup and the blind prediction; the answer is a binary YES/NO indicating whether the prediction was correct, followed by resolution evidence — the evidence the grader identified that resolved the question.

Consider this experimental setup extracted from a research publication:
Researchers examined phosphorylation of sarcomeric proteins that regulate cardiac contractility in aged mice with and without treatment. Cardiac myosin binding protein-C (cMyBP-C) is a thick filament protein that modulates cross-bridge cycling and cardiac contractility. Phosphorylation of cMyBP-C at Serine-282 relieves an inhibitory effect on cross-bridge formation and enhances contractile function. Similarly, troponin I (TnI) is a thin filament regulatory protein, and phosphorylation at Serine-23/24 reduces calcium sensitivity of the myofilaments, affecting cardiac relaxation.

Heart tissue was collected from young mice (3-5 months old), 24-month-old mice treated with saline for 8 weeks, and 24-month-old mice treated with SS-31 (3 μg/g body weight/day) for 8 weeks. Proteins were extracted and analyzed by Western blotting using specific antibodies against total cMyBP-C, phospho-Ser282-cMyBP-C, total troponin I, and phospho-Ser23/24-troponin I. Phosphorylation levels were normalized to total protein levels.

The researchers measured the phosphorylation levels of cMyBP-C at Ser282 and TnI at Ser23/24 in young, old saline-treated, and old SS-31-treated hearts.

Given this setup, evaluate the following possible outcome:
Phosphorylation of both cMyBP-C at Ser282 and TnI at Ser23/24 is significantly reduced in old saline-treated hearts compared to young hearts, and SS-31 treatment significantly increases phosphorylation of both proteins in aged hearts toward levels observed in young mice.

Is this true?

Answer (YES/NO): NO